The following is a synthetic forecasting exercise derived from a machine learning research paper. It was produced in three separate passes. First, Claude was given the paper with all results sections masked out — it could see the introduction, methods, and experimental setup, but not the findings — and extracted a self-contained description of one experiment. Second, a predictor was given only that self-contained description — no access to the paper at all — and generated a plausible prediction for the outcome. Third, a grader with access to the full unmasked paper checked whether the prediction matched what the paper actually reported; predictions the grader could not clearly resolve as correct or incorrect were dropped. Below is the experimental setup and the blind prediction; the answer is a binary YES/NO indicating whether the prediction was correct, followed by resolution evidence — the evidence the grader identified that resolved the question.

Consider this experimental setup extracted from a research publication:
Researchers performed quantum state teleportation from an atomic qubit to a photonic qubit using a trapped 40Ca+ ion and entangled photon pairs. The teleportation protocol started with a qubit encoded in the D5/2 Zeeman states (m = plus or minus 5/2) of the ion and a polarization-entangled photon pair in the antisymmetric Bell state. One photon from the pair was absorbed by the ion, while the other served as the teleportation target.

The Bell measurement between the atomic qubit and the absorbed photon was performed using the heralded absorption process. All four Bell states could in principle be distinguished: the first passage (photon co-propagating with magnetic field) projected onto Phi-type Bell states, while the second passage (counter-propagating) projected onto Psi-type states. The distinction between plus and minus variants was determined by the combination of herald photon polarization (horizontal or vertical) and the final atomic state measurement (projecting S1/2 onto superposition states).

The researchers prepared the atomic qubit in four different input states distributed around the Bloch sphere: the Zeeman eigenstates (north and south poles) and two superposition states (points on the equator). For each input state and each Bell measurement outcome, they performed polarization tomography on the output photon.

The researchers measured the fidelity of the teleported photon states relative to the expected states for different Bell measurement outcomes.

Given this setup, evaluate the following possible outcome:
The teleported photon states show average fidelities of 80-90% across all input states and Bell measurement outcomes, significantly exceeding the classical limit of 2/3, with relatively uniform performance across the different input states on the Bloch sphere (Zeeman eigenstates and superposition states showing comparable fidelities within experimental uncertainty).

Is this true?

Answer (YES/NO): NO